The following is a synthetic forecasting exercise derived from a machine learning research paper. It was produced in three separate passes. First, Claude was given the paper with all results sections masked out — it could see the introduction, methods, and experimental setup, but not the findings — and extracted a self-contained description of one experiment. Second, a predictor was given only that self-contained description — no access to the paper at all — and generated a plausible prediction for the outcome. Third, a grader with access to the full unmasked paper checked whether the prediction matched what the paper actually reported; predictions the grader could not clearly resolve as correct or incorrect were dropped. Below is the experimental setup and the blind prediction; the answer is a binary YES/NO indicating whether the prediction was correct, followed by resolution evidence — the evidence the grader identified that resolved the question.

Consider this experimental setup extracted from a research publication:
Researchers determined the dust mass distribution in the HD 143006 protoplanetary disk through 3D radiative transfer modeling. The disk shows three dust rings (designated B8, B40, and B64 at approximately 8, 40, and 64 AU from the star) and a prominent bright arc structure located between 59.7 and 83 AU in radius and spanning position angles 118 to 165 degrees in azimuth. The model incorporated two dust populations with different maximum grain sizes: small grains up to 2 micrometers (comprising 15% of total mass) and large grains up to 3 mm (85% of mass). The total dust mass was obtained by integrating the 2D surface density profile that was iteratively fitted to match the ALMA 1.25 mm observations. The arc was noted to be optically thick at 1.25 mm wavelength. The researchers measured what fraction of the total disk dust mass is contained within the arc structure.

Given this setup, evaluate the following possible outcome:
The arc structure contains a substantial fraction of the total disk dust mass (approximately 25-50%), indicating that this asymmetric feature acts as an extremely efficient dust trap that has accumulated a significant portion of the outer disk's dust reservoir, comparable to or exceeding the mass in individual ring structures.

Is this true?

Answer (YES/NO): NO